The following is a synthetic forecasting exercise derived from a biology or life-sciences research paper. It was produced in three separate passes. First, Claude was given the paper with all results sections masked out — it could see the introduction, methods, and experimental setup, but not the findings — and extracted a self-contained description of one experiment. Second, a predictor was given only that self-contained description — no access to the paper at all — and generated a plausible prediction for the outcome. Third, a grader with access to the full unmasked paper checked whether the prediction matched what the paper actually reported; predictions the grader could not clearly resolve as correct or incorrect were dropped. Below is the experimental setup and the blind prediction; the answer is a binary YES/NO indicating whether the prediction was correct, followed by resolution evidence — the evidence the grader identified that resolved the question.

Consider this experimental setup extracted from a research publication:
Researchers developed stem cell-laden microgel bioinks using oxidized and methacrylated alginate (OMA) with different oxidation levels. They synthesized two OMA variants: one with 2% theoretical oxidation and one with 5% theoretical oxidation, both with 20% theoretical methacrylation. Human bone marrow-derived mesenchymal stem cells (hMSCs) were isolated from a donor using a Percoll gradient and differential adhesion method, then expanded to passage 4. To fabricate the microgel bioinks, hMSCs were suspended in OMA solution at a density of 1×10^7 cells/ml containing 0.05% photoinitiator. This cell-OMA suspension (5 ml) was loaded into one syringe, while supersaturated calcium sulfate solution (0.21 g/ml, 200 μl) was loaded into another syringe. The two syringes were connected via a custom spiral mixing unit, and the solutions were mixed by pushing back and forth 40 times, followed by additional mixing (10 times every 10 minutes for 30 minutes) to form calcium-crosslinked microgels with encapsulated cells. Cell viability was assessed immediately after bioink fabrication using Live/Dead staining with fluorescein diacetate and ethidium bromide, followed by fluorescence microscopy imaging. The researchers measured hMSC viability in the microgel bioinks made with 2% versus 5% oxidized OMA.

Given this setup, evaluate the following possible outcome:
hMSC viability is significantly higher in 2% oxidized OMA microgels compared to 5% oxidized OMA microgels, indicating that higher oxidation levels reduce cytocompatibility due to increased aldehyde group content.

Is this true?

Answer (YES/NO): NO